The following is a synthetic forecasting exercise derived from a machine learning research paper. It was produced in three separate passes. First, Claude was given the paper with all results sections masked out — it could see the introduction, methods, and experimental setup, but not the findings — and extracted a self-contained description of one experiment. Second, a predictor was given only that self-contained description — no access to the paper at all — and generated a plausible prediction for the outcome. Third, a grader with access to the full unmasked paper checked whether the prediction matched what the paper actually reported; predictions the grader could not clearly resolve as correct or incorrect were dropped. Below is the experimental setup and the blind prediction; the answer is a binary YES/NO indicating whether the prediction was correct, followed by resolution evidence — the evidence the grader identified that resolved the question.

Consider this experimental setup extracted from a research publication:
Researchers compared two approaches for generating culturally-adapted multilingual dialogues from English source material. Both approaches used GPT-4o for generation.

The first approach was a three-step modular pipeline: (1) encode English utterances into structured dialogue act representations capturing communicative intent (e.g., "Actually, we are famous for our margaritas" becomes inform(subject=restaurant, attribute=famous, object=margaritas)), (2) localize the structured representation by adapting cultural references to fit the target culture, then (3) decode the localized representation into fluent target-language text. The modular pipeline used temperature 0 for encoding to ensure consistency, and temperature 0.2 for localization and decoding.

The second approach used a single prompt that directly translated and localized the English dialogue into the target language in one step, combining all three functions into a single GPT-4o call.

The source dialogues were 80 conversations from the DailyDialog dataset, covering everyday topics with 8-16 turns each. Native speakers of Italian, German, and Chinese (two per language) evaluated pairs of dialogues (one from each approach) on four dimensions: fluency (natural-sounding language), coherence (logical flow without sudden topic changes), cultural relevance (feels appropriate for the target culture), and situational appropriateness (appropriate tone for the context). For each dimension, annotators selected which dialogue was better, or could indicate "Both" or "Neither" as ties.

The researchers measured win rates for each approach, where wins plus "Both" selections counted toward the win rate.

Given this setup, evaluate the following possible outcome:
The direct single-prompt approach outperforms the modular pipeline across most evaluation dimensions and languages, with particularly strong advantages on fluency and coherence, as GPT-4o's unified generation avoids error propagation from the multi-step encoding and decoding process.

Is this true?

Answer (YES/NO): NO